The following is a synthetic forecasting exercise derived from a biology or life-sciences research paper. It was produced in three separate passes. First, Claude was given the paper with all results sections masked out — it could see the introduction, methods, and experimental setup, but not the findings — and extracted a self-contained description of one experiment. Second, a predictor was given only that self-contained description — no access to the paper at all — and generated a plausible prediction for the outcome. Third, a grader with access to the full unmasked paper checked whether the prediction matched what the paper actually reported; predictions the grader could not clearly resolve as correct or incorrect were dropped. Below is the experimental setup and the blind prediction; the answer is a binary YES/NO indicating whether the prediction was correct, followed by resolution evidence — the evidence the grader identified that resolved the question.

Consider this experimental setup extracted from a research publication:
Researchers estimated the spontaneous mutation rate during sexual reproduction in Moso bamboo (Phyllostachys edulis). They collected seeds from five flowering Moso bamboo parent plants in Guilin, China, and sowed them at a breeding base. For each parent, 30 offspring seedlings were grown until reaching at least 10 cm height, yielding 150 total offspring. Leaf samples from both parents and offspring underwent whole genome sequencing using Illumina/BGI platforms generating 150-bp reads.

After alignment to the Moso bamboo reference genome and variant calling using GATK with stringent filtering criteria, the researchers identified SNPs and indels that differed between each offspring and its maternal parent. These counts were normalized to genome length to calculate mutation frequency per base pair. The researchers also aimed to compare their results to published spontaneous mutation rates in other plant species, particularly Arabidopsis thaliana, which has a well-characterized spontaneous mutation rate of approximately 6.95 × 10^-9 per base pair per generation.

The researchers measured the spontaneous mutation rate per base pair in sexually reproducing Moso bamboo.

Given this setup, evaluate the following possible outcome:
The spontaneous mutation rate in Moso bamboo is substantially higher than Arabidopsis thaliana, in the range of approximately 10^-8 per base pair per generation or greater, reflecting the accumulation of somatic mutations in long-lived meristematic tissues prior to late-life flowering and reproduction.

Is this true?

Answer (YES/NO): YES